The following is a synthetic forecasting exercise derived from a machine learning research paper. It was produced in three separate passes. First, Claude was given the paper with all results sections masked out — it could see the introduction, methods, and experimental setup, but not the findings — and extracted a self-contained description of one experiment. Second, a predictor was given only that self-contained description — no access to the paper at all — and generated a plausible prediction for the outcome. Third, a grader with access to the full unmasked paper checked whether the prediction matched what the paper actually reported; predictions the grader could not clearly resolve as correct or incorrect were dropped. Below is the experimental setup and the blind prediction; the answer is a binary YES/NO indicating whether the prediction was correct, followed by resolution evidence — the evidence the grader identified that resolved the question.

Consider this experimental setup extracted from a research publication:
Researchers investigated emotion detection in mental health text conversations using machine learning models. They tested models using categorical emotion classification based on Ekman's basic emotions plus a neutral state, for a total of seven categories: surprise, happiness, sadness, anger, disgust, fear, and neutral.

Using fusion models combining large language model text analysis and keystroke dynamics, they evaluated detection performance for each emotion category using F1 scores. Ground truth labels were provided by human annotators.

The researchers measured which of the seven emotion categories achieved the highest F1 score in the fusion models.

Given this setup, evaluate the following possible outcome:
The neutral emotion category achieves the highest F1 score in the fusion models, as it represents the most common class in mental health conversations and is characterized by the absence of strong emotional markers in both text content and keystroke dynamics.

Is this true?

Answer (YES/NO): NO